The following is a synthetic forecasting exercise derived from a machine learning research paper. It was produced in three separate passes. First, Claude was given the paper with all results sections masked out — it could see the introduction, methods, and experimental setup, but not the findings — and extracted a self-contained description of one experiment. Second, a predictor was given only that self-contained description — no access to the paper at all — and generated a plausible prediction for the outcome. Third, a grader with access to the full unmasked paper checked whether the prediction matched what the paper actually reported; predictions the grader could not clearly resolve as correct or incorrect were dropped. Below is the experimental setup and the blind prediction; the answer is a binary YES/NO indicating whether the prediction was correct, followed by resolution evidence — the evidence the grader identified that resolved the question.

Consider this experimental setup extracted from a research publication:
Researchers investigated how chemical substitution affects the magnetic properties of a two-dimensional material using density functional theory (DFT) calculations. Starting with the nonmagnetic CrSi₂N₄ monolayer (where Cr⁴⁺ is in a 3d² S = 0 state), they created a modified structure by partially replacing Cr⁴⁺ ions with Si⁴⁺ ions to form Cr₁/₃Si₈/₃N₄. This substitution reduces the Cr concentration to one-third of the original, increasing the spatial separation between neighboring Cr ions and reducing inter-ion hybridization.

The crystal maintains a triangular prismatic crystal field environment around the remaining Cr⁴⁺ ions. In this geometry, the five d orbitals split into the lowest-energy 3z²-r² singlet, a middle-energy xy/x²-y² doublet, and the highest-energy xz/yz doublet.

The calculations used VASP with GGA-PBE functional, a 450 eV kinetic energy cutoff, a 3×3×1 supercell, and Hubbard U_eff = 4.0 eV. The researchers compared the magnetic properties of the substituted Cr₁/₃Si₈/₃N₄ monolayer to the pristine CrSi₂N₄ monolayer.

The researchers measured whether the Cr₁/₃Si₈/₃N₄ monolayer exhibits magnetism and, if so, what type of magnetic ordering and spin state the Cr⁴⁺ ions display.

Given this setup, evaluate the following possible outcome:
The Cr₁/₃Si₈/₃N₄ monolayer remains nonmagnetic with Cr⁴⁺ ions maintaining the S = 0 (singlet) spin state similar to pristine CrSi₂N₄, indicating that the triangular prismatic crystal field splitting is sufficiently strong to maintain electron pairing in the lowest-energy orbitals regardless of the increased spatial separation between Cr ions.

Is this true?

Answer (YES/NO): NO